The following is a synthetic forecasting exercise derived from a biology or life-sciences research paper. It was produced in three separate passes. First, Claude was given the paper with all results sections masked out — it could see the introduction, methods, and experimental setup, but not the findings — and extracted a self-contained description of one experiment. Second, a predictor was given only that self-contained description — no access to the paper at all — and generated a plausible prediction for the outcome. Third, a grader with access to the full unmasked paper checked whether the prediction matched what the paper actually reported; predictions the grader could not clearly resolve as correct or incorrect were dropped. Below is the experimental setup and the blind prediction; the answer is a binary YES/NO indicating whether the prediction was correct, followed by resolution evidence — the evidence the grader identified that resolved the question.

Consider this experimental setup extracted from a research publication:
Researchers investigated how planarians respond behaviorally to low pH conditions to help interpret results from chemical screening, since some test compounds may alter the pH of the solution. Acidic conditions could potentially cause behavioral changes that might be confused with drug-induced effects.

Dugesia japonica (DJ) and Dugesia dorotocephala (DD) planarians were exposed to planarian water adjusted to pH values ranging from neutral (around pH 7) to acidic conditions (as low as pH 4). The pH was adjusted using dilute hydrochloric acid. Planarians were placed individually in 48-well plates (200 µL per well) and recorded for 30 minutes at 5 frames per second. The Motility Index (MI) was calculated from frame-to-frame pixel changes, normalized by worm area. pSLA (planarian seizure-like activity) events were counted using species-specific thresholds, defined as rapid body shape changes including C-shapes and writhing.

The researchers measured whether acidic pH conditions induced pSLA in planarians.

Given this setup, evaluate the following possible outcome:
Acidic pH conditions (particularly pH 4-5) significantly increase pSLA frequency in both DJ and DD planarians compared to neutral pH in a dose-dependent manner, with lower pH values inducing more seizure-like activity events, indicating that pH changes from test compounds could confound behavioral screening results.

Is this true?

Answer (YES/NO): NO